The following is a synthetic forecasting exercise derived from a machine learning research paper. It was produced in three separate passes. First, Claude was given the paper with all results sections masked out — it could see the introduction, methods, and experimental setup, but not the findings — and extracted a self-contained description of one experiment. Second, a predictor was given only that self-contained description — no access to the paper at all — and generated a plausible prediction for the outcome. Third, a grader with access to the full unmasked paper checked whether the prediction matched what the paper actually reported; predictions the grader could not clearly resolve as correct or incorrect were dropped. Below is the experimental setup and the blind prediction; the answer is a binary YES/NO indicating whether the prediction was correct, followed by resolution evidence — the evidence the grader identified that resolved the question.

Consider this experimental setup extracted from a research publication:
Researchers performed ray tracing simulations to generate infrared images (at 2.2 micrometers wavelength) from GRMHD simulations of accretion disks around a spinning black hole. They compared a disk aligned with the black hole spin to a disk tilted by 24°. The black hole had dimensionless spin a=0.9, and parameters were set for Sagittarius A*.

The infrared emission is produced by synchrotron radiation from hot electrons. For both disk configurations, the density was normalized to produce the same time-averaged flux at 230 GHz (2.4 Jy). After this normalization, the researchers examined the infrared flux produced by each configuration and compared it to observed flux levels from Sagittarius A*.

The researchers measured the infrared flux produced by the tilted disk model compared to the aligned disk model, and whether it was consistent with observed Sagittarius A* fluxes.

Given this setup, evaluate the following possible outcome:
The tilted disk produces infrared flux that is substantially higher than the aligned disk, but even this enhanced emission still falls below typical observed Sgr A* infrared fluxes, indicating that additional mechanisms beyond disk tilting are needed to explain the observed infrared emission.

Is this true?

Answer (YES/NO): NO